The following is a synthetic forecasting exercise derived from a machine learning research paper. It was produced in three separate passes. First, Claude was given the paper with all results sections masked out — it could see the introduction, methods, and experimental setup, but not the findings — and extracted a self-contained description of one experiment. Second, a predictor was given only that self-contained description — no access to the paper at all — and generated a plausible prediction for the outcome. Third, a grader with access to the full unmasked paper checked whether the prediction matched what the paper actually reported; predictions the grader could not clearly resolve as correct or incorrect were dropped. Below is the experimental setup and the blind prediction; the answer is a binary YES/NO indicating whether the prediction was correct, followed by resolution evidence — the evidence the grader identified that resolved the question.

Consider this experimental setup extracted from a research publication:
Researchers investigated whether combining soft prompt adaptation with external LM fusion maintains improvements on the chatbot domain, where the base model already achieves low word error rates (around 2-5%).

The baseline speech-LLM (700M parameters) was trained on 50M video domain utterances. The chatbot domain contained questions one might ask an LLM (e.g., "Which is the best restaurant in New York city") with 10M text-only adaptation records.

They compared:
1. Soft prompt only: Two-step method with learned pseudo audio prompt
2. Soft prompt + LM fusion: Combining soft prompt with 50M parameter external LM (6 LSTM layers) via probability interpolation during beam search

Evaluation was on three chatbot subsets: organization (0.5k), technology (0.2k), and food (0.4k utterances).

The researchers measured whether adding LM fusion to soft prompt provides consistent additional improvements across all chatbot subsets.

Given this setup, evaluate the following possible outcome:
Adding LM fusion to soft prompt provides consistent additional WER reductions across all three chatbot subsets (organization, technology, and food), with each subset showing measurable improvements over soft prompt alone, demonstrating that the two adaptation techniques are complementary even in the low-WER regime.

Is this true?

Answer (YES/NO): NO